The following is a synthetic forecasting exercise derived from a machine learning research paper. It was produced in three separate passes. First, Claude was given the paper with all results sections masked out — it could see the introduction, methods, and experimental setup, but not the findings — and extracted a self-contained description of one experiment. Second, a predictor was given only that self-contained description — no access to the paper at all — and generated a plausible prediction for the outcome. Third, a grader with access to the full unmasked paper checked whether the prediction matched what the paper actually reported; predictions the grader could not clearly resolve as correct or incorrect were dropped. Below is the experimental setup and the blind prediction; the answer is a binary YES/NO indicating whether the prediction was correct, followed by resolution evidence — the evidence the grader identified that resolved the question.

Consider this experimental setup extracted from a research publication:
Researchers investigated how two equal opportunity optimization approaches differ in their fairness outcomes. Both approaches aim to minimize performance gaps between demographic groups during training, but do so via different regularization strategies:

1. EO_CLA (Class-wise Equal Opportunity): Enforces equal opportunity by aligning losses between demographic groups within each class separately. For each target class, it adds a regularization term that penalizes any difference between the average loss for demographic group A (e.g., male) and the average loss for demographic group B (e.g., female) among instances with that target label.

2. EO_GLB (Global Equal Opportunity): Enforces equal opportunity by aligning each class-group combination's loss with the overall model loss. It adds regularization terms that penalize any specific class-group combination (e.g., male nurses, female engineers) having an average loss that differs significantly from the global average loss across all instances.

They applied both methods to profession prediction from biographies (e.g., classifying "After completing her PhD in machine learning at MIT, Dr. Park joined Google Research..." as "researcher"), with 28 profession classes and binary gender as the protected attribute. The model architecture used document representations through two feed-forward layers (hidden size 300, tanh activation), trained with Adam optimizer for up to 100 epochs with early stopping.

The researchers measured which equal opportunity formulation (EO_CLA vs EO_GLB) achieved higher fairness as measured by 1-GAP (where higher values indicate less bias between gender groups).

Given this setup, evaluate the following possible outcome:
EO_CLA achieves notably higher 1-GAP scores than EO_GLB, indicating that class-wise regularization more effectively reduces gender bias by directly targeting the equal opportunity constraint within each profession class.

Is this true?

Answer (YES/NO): YES